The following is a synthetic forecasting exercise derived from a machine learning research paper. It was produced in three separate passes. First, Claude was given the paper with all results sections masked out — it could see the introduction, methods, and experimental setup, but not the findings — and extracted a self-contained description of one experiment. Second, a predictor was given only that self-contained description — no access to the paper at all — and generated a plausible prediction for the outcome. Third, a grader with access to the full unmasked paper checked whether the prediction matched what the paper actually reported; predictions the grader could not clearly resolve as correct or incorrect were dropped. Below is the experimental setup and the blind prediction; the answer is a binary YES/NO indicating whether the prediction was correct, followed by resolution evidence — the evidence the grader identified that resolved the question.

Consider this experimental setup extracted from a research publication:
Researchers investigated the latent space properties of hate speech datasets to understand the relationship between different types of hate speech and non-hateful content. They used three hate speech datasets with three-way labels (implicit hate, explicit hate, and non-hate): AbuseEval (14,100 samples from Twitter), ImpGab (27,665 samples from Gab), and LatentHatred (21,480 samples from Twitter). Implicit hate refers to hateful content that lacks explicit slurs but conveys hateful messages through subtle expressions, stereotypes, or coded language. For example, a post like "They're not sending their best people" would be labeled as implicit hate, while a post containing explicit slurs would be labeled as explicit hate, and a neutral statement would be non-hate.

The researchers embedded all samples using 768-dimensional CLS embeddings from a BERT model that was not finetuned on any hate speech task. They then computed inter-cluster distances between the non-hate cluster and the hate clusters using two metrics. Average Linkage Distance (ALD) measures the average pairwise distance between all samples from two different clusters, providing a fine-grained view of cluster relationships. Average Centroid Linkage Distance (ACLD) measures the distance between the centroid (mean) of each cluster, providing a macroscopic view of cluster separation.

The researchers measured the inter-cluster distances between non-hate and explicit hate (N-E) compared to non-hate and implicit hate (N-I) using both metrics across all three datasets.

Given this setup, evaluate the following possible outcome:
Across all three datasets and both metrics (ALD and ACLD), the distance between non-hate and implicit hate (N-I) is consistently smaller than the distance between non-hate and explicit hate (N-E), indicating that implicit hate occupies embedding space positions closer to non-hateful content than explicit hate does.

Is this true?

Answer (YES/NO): YES